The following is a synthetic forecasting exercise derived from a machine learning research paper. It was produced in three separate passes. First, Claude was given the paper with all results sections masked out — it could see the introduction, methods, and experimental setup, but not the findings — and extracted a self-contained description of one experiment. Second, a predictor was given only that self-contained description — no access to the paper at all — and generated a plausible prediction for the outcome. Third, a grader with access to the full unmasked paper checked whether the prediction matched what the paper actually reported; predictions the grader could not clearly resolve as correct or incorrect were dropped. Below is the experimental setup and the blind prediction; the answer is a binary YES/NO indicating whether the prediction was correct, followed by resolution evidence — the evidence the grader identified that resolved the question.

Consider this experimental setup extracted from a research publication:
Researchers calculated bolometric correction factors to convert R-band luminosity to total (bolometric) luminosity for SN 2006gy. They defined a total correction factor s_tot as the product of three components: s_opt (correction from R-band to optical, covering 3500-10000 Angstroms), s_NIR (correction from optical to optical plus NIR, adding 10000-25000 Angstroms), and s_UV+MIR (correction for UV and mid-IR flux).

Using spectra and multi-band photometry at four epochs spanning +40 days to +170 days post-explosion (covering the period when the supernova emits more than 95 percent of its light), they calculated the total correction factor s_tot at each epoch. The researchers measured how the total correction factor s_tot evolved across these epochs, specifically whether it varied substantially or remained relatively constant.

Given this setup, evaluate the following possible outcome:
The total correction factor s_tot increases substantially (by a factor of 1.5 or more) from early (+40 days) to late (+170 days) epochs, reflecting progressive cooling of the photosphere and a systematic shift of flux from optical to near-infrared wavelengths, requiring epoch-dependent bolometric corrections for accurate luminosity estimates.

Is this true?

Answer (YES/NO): NO